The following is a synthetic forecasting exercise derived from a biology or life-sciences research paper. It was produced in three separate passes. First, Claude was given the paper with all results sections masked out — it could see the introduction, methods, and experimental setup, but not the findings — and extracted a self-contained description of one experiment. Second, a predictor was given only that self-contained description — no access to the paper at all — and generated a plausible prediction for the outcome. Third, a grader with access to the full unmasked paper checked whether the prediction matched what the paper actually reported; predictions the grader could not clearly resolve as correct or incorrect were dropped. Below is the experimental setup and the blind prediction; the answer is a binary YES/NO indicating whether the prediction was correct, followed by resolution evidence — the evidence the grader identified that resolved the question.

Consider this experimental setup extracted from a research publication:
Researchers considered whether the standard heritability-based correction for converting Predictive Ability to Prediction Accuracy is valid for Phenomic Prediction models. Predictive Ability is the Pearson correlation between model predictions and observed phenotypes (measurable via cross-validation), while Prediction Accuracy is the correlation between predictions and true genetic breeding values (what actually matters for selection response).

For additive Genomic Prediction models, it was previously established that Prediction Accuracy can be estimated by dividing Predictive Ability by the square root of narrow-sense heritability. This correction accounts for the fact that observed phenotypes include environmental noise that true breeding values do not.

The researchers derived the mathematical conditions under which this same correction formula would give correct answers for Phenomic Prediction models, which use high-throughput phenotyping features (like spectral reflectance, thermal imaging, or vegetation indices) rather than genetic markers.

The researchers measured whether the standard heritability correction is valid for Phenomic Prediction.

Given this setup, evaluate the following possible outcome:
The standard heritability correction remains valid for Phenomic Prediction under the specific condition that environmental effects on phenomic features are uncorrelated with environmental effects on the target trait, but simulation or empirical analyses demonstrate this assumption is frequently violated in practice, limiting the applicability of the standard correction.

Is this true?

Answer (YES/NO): NO